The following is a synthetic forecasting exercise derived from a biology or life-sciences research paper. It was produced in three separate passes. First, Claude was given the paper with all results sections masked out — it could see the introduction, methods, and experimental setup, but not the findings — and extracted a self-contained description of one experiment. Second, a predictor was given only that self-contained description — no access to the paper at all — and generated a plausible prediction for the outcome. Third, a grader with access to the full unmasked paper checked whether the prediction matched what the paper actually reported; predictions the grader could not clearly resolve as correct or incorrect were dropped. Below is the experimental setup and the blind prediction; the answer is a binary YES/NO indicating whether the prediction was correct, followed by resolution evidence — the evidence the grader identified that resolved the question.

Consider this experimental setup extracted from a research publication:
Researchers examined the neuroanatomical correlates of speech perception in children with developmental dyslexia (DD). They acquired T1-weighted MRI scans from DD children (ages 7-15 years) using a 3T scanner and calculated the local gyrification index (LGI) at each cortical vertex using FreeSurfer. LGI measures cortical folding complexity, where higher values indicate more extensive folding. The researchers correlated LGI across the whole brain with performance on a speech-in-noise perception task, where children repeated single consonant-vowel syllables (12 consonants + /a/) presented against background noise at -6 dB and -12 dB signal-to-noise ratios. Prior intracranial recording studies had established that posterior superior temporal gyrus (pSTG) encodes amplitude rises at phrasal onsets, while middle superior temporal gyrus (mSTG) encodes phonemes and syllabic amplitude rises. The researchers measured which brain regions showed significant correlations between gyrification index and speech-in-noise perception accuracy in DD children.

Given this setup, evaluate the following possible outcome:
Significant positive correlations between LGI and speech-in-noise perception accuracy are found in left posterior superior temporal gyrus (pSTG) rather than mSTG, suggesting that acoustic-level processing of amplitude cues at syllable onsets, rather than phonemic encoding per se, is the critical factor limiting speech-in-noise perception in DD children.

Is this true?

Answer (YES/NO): NO